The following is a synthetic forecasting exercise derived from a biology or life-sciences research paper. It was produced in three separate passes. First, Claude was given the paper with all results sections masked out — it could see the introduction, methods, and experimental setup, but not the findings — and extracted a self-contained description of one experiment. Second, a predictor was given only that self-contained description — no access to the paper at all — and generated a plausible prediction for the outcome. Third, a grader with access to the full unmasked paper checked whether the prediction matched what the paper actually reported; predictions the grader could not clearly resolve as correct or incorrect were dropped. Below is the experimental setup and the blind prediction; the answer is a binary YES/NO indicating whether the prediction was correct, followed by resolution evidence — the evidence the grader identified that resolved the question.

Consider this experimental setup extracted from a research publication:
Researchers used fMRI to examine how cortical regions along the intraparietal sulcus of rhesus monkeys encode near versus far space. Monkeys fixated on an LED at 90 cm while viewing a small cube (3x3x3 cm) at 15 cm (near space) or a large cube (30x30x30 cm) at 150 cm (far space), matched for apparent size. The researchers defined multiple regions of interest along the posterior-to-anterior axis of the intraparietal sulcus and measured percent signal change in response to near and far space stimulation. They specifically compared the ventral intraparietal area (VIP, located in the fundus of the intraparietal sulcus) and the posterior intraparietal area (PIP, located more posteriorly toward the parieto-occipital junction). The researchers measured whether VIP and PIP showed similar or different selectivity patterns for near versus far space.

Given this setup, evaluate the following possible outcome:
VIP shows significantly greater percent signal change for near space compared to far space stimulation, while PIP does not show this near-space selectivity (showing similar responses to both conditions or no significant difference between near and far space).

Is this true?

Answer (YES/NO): NO